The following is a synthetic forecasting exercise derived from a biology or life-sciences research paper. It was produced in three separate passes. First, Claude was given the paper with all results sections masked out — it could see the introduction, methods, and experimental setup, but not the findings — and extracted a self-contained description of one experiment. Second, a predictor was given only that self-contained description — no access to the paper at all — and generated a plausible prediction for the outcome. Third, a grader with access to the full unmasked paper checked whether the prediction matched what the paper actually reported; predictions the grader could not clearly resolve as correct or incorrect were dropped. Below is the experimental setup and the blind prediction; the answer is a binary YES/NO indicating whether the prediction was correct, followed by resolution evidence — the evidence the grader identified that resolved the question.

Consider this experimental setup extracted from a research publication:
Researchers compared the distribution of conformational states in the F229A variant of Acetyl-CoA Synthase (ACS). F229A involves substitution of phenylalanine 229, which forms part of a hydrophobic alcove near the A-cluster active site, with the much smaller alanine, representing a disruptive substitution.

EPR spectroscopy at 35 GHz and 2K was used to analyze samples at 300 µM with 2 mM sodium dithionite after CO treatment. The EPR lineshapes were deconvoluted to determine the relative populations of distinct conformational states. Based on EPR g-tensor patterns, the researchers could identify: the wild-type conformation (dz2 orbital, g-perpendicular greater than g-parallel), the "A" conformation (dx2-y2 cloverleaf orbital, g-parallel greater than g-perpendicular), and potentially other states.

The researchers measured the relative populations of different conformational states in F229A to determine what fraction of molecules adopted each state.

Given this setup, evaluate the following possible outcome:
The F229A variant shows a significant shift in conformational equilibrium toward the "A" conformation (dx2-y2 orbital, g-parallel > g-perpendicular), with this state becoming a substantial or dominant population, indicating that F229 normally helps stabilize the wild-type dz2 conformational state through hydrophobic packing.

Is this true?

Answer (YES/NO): YES